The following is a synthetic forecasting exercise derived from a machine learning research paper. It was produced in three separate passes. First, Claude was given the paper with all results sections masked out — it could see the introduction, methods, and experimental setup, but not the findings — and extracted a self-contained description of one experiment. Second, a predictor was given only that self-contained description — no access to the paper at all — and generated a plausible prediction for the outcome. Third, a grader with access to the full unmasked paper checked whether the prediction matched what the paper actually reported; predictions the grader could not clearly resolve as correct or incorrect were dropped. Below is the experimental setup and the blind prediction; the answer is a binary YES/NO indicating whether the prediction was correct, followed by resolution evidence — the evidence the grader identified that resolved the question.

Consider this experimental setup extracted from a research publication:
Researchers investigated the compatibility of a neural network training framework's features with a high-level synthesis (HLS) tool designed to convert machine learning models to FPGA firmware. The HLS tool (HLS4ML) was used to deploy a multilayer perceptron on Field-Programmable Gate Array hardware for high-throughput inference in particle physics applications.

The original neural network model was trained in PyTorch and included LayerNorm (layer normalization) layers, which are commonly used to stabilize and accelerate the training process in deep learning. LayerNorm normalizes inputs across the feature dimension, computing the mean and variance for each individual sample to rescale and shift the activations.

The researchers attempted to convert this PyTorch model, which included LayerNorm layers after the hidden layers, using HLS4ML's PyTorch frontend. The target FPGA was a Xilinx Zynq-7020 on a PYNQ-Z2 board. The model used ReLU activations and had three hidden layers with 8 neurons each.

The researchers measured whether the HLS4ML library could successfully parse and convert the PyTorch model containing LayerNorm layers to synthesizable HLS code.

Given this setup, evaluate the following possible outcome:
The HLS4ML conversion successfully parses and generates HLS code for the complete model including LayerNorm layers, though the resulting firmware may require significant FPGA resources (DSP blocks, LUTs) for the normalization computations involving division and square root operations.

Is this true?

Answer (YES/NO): NO